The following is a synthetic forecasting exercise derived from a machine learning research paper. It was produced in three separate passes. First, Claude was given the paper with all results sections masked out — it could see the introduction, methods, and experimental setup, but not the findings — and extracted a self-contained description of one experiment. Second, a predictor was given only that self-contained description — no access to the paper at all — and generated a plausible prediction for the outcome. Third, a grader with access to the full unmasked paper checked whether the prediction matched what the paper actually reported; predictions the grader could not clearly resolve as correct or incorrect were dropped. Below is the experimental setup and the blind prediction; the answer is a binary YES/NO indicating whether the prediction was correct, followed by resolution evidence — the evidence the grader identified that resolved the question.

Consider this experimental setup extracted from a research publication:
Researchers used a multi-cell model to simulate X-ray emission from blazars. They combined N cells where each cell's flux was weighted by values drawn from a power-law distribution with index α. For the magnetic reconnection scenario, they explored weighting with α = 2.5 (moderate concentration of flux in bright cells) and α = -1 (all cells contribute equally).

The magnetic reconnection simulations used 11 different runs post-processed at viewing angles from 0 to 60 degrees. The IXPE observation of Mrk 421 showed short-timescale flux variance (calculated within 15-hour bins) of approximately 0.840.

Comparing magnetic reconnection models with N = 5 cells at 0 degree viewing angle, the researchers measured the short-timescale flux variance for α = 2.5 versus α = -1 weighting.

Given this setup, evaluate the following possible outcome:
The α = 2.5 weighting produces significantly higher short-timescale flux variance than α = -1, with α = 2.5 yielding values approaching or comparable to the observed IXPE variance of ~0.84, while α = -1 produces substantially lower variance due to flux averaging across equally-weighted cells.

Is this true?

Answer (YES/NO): NO